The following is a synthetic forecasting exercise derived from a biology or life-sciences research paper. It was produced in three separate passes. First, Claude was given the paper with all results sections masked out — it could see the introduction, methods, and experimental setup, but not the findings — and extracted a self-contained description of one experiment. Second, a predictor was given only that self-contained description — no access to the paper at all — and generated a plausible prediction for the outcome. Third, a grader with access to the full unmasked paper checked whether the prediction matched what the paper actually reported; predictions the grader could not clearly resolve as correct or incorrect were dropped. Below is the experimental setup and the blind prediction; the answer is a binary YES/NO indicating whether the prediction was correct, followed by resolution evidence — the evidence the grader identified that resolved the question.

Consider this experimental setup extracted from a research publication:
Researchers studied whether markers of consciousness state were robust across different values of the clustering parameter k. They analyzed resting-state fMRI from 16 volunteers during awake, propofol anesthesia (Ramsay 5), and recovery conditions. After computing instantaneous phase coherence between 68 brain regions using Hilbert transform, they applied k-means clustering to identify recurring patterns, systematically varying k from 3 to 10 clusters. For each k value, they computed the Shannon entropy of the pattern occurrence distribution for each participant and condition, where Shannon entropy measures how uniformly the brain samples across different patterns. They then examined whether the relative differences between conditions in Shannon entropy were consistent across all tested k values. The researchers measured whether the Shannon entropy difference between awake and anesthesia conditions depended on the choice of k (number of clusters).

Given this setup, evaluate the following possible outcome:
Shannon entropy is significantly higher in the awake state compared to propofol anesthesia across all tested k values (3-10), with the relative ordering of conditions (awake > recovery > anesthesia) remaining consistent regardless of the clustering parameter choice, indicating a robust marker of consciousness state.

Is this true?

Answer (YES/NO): YES